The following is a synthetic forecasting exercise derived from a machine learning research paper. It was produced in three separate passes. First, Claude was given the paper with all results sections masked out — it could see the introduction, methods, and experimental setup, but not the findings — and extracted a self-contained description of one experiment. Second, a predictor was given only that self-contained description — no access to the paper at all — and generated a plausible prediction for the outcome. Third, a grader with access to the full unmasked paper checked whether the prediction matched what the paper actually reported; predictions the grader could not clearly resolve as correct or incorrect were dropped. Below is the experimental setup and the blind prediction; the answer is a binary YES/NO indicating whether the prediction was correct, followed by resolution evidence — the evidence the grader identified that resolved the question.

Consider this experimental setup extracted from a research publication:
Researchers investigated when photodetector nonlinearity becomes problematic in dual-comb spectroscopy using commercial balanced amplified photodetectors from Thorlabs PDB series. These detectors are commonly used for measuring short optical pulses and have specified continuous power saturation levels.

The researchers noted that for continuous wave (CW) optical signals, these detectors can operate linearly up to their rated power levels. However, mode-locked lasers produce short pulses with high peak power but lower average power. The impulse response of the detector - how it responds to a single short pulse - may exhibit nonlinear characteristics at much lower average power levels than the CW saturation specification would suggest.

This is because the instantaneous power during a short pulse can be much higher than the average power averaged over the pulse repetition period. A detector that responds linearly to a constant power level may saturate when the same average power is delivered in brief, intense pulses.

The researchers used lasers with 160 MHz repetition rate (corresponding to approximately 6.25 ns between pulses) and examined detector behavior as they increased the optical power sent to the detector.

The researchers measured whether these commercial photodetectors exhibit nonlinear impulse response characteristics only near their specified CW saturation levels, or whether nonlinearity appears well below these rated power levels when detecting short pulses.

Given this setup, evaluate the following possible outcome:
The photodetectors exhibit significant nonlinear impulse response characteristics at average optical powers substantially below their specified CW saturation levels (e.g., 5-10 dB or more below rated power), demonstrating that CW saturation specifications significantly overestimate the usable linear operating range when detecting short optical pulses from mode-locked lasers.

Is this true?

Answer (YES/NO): YES